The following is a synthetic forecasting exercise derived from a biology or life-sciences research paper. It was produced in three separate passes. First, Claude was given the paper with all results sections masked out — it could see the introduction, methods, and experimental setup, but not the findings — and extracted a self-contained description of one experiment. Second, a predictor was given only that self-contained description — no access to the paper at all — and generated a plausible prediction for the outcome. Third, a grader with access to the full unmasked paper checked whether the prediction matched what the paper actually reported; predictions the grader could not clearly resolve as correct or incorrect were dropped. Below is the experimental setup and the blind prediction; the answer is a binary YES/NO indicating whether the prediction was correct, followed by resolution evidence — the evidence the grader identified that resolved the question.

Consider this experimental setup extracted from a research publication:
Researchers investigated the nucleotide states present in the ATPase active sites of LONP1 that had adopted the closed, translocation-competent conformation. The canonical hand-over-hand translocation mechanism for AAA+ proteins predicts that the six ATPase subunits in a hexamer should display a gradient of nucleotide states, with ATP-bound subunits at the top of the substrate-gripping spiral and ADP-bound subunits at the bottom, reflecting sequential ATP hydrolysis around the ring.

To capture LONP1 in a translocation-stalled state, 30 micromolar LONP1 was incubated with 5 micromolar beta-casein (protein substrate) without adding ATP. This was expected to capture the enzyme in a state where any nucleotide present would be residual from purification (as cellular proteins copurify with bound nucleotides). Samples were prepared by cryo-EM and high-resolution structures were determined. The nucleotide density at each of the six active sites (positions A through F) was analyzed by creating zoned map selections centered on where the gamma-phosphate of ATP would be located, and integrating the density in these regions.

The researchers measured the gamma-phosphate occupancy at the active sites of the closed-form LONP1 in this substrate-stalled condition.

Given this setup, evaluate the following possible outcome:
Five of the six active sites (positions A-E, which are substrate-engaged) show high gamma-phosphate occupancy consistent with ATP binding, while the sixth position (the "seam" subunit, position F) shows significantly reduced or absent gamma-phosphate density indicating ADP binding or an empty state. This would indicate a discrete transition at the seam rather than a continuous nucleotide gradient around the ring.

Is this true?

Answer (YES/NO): NO